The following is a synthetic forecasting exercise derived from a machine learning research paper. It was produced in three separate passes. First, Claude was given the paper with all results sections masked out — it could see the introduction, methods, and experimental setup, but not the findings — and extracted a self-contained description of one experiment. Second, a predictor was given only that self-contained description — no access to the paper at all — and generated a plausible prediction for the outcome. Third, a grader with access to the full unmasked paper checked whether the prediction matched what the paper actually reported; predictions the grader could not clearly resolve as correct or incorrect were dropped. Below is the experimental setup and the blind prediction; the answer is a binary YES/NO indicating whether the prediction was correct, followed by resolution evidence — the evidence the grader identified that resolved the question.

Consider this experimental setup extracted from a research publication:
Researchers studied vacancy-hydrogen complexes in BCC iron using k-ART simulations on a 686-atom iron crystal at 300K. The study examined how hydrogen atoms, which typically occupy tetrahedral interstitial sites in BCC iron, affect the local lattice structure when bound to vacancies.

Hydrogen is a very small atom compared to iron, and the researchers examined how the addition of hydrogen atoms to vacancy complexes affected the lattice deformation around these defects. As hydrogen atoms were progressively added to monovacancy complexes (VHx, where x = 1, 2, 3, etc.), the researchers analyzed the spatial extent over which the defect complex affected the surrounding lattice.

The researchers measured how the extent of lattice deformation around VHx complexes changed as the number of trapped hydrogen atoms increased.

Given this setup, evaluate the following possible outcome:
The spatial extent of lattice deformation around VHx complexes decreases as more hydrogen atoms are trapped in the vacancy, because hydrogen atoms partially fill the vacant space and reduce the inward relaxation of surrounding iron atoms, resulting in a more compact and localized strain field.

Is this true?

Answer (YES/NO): NO